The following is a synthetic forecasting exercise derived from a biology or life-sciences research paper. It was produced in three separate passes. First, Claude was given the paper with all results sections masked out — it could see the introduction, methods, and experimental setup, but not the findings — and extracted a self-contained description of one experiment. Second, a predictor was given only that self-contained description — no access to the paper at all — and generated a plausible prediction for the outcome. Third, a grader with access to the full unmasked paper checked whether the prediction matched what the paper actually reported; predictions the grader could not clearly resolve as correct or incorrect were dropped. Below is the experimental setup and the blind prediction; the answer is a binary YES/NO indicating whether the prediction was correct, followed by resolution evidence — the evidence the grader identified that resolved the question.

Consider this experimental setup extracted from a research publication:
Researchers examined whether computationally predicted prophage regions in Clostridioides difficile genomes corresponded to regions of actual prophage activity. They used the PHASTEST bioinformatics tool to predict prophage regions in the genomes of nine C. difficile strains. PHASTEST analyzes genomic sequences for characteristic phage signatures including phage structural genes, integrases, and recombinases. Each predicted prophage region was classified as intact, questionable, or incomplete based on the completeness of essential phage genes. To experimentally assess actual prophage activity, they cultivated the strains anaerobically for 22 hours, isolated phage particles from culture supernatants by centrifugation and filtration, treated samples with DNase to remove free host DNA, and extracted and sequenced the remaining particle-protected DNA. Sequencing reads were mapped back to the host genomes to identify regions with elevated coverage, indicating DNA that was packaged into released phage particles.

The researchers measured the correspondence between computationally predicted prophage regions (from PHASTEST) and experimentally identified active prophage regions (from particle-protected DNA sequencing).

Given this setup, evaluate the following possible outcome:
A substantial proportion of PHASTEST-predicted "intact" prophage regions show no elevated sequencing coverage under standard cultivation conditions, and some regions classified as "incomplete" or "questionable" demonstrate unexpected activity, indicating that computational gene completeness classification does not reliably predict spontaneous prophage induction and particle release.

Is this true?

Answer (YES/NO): NO